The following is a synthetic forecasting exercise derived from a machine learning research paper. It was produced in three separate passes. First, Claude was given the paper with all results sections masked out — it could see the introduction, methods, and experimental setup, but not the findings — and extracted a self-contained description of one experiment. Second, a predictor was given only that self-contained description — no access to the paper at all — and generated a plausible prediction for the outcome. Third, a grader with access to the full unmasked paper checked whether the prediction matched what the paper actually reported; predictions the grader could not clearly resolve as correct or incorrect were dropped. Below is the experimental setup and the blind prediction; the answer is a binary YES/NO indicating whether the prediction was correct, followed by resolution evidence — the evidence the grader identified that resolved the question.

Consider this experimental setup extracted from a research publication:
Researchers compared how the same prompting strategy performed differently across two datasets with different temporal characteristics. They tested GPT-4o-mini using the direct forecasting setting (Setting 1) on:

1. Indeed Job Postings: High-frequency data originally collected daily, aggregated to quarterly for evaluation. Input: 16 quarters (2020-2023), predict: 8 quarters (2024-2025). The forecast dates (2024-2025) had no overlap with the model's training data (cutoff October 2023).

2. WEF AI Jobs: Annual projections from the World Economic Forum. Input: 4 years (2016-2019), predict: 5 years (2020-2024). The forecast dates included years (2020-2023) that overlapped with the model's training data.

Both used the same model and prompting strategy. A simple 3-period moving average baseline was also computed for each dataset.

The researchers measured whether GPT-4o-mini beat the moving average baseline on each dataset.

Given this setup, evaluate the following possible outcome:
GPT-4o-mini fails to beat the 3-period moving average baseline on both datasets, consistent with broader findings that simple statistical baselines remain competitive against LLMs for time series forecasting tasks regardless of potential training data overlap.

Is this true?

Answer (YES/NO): NO